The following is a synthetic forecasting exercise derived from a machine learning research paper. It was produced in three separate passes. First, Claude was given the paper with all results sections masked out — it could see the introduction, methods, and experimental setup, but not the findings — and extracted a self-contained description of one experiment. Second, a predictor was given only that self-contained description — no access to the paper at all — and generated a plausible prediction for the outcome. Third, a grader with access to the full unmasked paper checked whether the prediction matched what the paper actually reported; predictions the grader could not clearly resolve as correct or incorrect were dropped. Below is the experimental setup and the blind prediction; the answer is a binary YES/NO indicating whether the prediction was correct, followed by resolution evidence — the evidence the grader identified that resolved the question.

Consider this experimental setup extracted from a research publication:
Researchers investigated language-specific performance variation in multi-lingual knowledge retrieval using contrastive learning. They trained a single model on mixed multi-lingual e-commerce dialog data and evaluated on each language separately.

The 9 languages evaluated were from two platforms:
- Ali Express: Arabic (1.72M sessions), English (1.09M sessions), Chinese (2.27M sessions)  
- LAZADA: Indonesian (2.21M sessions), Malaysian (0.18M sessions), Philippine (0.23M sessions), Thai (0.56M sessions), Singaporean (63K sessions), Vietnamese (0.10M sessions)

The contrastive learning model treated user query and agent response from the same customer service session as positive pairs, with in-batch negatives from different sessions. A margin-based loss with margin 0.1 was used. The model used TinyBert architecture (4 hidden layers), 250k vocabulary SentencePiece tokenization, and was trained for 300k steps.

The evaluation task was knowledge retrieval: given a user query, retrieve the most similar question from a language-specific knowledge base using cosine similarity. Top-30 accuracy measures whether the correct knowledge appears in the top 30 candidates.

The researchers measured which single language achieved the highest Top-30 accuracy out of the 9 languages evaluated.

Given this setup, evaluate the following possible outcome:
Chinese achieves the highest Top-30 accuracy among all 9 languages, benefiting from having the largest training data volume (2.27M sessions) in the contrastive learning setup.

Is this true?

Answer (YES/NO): YES